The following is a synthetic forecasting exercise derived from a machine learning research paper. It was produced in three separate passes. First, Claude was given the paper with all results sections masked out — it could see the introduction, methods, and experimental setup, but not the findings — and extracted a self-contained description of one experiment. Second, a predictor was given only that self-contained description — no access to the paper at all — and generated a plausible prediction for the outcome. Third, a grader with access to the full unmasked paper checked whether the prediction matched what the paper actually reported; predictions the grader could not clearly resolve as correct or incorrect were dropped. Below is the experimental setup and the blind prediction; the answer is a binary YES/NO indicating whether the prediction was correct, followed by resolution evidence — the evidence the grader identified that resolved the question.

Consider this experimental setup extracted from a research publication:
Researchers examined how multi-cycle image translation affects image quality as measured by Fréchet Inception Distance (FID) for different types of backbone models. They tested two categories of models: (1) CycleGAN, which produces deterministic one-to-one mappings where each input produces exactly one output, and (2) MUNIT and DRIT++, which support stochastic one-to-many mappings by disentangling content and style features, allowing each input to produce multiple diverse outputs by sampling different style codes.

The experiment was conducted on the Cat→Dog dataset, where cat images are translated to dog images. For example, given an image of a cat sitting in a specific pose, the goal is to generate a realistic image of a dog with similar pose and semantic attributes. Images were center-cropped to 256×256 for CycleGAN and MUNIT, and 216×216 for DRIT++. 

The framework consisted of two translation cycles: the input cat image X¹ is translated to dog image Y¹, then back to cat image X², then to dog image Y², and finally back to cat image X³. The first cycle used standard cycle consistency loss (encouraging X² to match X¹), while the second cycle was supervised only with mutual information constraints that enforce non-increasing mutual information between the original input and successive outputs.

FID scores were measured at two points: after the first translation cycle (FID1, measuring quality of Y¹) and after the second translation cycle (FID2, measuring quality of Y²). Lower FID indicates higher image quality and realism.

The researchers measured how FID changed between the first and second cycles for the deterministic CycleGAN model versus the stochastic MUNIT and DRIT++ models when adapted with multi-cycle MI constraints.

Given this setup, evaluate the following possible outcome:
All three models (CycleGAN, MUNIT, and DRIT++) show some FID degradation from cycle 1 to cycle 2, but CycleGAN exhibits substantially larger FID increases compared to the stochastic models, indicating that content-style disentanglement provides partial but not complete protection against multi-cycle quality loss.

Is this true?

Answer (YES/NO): NO